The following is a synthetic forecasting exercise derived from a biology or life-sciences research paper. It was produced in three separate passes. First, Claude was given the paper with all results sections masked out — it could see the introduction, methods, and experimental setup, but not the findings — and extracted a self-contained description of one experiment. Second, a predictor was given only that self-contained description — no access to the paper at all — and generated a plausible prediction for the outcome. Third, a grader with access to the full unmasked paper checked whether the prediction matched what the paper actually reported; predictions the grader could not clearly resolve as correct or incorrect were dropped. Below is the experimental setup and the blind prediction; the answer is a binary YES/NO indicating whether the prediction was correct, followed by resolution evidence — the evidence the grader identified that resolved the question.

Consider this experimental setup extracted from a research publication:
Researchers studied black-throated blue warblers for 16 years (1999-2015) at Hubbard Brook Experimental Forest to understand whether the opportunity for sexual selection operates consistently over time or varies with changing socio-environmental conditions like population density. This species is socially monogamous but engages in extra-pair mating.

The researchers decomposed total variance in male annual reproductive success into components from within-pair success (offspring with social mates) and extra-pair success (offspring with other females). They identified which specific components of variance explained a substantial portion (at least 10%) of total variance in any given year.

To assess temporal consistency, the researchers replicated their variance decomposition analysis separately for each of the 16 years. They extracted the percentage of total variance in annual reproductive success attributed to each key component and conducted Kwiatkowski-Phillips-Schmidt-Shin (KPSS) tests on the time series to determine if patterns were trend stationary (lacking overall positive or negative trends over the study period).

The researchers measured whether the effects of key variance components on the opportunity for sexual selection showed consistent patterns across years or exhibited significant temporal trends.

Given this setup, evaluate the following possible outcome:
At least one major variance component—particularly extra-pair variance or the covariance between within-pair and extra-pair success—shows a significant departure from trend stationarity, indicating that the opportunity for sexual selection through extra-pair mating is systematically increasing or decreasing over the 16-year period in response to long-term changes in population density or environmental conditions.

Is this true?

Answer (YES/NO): NO